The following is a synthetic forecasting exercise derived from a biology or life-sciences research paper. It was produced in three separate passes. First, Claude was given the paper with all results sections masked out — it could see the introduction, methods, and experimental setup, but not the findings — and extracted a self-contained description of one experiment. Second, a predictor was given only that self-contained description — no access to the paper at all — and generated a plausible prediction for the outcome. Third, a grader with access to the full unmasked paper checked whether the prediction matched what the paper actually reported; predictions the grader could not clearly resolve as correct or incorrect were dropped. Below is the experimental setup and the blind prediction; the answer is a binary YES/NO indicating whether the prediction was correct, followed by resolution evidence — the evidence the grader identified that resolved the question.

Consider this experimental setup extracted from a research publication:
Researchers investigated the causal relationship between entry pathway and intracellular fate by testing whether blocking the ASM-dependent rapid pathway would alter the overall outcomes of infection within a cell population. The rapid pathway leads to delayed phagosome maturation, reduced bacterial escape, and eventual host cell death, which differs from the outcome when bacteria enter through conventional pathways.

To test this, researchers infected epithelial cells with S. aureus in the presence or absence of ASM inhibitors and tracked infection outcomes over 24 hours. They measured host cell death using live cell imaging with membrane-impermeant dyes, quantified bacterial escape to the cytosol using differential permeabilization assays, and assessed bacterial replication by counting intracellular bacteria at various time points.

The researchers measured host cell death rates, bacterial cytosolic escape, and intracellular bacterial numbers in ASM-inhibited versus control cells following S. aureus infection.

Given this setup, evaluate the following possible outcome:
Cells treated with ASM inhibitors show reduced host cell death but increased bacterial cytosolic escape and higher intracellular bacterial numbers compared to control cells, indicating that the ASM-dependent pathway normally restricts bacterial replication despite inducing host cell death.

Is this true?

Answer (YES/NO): NO